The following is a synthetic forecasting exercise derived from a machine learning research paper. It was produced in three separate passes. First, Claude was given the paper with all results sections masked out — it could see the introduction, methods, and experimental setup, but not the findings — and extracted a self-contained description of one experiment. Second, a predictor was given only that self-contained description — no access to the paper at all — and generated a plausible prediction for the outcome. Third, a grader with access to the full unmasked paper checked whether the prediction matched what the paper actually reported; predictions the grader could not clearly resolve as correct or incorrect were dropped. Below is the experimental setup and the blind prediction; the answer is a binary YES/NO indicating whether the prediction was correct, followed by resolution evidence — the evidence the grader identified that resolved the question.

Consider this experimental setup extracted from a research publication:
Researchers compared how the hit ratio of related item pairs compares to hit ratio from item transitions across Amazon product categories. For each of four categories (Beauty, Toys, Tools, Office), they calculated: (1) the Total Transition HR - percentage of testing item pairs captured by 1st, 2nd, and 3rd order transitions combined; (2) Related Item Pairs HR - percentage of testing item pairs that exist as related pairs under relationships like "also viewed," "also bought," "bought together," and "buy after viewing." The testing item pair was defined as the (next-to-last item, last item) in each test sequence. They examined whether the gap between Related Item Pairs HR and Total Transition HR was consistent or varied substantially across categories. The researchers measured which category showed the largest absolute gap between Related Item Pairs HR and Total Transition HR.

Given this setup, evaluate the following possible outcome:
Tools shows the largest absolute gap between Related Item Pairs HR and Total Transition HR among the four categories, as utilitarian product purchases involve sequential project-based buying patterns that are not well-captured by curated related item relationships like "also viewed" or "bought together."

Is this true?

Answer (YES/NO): NO